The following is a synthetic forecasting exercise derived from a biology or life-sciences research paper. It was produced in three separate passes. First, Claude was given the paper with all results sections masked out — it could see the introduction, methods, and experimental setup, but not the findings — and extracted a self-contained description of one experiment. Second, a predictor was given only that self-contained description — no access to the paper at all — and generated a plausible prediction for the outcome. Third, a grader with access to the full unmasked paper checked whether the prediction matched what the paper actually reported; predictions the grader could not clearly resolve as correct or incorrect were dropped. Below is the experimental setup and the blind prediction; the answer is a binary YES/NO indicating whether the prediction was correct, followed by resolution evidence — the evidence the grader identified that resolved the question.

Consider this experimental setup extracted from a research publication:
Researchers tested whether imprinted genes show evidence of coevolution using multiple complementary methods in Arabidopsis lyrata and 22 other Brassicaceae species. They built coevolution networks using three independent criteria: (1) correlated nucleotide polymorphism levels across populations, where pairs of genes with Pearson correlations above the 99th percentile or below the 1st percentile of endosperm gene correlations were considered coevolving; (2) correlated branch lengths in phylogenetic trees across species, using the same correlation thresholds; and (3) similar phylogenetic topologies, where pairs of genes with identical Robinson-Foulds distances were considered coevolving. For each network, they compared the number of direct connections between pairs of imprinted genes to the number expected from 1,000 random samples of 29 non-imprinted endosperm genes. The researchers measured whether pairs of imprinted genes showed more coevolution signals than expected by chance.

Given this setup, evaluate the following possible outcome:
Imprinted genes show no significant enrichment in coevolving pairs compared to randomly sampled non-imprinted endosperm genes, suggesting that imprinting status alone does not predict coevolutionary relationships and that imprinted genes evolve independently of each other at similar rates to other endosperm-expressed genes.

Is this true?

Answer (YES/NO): NO